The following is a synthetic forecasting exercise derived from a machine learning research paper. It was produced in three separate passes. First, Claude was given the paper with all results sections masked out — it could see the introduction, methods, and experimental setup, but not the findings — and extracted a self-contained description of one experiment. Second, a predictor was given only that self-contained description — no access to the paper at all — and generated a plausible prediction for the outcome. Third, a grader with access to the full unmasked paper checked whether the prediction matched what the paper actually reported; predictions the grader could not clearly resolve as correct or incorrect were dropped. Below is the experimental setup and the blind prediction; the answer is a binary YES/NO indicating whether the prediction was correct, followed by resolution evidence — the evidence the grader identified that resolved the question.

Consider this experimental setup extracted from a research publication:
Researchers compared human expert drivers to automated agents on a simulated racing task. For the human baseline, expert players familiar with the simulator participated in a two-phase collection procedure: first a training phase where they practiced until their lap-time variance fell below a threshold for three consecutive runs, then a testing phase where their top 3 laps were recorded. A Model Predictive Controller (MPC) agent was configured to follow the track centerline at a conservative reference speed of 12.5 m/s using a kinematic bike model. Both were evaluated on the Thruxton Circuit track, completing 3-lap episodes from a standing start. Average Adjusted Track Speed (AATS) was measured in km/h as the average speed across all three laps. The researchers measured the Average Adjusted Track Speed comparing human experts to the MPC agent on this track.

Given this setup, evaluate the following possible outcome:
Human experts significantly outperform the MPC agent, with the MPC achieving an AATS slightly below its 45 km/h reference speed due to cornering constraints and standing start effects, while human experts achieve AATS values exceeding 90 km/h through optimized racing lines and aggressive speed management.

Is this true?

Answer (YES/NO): NO